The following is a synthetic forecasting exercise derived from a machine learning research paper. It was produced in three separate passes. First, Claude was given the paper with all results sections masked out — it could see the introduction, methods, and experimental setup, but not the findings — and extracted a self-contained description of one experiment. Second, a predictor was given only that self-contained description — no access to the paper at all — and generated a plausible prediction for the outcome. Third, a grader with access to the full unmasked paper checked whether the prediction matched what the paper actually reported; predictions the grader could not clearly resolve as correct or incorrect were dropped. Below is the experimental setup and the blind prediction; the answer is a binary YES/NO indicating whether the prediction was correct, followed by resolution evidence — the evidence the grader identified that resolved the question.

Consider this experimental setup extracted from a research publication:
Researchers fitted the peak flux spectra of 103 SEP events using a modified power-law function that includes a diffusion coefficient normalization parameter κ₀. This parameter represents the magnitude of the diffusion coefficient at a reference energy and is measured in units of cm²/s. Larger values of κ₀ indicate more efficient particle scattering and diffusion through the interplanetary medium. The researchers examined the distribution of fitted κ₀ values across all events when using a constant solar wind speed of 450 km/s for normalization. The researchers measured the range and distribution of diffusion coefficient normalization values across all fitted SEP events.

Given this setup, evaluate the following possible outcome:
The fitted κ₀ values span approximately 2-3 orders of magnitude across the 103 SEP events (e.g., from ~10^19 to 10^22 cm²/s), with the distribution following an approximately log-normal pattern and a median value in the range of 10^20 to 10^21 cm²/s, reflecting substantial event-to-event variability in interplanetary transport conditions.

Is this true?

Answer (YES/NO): NO